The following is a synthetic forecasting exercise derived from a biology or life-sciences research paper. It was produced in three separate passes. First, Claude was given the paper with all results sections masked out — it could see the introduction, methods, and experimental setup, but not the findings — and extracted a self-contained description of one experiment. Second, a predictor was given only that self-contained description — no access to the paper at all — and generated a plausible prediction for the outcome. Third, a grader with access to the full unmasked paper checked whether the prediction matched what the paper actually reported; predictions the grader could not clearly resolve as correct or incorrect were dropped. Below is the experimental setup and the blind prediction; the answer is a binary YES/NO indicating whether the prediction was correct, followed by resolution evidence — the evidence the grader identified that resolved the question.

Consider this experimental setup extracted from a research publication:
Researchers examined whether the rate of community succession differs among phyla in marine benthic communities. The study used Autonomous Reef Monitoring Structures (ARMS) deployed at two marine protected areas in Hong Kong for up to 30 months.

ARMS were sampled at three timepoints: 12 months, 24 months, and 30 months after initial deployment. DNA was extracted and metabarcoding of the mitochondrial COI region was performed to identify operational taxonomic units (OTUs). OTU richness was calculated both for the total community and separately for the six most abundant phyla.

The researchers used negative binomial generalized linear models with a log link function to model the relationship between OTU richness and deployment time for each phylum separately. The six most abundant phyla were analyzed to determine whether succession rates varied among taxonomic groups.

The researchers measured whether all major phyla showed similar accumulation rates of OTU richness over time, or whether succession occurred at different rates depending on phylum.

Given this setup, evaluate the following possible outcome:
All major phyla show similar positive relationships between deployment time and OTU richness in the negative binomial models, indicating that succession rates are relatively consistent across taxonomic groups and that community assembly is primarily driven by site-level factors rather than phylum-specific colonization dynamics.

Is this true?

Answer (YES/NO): NO